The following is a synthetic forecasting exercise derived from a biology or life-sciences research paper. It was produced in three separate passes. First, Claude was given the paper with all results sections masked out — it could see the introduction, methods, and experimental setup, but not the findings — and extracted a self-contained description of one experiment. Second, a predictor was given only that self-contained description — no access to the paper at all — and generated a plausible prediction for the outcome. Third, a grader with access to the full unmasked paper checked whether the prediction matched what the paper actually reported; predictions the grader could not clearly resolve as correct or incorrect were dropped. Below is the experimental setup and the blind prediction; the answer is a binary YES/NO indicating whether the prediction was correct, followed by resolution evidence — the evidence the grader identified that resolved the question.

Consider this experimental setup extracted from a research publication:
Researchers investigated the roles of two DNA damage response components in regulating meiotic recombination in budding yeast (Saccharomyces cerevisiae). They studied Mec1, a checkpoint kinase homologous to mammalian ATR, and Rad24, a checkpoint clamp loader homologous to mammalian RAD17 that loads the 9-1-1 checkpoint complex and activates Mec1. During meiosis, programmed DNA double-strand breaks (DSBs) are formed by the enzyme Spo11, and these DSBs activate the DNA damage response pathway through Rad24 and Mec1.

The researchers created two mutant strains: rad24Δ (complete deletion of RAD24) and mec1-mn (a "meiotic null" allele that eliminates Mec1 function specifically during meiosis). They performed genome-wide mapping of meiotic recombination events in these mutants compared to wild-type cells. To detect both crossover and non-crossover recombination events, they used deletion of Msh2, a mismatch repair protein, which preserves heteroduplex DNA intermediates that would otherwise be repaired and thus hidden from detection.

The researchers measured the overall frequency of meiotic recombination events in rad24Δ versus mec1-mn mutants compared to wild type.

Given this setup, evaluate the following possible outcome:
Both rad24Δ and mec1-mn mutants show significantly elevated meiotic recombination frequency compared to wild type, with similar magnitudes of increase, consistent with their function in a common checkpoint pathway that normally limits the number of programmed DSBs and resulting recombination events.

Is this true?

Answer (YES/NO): NO